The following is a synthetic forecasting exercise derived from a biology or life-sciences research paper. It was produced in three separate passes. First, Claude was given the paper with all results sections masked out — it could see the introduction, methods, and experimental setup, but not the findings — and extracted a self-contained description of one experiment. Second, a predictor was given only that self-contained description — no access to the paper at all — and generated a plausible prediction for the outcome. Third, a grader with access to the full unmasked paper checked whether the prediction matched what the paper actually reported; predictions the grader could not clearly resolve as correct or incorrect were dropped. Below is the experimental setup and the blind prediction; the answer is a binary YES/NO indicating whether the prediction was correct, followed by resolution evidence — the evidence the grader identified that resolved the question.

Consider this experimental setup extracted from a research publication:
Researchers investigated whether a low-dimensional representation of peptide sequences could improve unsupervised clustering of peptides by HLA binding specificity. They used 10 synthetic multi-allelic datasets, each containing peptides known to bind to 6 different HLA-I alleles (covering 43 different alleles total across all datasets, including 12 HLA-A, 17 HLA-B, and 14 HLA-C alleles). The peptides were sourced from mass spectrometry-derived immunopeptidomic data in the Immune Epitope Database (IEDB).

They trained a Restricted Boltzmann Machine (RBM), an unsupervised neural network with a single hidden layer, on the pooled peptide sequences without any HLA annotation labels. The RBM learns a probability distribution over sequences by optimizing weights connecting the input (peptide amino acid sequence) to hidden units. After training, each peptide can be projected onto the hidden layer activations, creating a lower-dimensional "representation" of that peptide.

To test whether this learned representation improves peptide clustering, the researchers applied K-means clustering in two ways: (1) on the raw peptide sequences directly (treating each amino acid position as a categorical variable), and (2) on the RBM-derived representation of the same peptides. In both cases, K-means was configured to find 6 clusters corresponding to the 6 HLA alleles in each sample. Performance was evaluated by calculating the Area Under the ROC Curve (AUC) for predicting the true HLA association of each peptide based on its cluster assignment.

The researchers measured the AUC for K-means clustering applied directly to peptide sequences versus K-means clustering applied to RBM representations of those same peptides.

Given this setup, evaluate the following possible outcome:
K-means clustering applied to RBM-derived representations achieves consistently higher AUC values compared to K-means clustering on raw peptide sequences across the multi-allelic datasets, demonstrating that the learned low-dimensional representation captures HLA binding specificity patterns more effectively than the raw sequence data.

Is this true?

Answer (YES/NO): YES